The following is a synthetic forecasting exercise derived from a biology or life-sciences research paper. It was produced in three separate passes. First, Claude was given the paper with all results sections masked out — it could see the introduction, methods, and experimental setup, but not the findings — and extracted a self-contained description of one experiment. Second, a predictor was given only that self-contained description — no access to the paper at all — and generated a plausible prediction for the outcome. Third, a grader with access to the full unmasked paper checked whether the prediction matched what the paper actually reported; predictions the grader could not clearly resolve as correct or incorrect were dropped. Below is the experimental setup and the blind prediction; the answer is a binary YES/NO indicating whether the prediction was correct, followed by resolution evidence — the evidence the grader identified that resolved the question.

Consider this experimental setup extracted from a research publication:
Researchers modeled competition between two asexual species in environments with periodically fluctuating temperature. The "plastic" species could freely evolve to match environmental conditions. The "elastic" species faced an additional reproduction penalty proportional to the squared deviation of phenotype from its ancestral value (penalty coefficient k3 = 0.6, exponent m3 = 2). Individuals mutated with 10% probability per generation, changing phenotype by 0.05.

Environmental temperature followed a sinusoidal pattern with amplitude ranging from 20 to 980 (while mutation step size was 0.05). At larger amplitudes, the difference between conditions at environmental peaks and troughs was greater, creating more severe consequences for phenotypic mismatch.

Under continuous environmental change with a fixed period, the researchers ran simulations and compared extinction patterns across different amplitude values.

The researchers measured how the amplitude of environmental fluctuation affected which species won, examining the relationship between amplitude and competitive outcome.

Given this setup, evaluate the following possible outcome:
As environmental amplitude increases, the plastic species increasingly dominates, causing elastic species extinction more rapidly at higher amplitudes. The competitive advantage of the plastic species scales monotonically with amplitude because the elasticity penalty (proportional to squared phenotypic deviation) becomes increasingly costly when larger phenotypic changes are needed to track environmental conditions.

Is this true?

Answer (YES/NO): NO